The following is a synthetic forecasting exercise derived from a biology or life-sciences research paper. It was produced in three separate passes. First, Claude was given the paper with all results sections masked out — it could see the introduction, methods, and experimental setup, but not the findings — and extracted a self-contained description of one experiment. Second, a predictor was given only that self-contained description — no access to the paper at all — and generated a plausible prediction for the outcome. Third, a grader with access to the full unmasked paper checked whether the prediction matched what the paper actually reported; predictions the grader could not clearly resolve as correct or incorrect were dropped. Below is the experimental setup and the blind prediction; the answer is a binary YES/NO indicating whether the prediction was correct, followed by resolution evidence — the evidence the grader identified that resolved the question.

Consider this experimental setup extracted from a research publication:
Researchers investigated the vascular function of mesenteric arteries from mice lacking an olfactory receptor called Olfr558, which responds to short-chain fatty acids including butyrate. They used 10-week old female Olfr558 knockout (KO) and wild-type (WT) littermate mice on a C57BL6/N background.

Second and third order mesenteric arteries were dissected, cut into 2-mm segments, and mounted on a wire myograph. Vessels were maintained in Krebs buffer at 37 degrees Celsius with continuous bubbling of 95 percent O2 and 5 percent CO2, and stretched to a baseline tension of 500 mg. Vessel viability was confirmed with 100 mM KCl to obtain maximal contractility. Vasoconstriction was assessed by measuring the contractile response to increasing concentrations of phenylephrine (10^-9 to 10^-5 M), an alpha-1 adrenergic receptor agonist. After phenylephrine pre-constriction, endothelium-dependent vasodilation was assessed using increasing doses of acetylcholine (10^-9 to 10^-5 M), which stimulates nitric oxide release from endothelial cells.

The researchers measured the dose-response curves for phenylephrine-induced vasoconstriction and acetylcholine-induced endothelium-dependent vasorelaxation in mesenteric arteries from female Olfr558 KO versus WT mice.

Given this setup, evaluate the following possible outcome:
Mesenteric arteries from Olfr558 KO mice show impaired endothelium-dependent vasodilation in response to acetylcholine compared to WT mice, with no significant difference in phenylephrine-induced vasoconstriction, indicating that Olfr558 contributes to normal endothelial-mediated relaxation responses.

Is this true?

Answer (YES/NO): NO